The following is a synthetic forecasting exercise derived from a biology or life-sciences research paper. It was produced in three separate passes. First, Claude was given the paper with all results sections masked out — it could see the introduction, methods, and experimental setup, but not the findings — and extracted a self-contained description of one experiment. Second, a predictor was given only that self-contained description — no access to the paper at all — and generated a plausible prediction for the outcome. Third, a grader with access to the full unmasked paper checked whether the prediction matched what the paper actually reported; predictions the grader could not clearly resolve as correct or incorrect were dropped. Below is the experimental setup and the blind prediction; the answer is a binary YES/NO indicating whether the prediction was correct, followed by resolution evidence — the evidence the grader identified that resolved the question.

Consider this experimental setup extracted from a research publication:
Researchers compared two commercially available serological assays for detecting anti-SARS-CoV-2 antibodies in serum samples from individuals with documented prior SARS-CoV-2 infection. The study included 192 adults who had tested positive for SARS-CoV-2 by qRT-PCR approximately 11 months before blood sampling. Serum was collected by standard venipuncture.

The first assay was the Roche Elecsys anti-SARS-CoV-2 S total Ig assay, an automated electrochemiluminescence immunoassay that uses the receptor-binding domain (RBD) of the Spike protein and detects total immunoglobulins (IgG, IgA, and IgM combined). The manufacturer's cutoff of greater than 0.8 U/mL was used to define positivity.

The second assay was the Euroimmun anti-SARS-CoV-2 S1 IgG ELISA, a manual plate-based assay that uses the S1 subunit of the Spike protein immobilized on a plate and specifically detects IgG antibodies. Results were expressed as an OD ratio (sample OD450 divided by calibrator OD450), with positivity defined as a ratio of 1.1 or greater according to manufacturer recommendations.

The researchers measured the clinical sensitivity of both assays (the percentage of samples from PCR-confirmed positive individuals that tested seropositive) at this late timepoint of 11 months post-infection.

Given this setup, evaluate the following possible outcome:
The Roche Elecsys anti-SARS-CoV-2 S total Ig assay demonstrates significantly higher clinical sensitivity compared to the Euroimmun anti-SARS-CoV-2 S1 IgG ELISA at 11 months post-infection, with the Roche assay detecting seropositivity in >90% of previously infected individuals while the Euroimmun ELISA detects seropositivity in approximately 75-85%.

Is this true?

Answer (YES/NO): NO